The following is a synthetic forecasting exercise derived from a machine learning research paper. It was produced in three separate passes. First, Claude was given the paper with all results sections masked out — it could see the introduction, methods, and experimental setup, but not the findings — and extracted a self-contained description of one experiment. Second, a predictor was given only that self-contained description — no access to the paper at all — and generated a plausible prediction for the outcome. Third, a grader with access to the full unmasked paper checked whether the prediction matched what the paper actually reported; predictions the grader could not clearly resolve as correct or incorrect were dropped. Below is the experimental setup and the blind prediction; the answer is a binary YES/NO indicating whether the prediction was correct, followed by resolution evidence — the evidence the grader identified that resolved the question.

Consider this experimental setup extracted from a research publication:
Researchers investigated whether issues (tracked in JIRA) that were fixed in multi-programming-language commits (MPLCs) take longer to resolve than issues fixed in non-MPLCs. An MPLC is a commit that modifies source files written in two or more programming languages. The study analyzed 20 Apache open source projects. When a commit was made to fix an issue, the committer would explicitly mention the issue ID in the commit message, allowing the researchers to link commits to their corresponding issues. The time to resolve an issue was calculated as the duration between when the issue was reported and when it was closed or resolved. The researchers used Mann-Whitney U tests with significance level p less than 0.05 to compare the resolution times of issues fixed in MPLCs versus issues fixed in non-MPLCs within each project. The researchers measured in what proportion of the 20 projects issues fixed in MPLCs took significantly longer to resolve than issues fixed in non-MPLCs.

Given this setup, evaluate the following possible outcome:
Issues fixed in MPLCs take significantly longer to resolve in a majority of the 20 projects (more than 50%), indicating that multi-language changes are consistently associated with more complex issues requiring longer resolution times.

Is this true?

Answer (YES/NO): YES